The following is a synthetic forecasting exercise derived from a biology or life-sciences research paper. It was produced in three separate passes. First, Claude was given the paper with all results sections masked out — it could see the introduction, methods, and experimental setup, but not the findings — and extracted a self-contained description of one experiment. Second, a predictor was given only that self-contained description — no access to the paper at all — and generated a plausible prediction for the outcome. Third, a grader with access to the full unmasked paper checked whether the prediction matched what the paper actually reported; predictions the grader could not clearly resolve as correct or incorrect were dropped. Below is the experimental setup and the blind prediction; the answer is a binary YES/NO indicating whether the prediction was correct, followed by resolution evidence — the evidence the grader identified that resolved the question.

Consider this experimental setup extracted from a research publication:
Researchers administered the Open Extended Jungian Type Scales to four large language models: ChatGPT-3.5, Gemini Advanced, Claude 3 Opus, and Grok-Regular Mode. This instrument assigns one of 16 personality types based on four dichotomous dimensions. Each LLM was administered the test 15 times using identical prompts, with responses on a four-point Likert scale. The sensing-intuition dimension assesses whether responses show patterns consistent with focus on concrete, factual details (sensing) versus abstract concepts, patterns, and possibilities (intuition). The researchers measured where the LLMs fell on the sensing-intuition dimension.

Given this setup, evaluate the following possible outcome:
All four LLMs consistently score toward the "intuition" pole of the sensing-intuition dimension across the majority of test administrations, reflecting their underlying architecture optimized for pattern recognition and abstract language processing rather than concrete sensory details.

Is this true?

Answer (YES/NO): YES